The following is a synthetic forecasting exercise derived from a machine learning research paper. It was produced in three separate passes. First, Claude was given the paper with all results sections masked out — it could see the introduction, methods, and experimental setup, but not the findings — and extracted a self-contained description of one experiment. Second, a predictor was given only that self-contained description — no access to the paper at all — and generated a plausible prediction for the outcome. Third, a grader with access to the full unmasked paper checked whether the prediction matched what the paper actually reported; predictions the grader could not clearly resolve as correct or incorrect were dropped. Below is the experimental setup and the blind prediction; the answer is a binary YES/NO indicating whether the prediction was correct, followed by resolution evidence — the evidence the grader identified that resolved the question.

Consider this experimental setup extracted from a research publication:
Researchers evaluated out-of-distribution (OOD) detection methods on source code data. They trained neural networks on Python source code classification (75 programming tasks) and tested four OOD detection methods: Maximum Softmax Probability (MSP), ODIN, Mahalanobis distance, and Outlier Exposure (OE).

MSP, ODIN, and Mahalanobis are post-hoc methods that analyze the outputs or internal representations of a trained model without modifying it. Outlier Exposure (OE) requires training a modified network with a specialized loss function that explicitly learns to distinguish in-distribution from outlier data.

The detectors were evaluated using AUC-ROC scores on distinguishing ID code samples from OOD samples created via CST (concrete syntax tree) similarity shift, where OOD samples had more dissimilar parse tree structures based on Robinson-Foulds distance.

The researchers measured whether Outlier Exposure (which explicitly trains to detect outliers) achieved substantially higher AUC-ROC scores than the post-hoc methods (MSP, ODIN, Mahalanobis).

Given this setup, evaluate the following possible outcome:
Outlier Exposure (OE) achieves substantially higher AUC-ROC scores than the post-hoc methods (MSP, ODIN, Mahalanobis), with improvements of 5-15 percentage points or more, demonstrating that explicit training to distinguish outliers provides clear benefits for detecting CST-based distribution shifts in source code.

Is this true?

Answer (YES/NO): NO